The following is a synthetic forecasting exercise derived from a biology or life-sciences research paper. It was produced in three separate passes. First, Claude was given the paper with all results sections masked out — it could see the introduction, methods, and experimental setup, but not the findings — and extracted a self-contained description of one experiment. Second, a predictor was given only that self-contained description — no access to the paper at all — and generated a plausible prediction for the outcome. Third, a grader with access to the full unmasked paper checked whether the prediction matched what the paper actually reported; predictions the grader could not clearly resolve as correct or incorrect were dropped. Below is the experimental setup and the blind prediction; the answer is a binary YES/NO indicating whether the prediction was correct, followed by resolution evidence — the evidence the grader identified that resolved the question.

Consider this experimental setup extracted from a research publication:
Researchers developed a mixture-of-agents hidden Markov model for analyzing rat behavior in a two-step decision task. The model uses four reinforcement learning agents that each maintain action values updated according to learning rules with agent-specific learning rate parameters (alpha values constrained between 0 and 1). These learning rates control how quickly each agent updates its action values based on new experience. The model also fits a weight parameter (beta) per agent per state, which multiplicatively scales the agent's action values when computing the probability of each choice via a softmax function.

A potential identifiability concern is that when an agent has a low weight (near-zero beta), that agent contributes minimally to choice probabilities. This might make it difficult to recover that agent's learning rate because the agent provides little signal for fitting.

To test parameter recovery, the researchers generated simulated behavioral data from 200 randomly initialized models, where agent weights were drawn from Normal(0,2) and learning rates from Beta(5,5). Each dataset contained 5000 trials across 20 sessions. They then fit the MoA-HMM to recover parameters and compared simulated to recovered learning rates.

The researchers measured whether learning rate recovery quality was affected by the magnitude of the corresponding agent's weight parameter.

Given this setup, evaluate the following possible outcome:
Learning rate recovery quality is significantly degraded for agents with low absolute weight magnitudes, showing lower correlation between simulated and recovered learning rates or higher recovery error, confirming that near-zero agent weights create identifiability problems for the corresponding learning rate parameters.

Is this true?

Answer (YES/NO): YES